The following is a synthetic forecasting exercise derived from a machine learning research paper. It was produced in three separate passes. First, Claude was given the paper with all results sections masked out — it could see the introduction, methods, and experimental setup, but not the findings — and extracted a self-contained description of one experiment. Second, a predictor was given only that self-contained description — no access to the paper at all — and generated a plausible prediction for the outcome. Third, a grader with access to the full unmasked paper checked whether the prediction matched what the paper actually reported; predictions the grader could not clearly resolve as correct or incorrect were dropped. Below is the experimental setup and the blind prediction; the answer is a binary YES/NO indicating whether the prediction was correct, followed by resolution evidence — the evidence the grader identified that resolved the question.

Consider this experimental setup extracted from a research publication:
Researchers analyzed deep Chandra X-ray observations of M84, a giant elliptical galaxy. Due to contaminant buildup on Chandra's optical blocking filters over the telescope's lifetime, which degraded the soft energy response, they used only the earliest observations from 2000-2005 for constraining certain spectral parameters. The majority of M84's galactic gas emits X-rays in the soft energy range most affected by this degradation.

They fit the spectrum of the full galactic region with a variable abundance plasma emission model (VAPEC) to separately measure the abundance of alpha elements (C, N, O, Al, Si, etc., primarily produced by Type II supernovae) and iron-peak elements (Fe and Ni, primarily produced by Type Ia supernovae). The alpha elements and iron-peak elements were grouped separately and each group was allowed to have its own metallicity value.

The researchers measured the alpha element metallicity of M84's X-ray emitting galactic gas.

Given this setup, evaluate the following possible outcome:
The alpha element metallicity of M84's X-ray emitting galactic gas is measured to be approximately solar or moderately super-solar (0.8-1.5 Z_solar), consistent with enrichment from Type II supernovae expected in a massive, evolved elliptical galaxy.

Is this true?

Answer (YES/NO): NO